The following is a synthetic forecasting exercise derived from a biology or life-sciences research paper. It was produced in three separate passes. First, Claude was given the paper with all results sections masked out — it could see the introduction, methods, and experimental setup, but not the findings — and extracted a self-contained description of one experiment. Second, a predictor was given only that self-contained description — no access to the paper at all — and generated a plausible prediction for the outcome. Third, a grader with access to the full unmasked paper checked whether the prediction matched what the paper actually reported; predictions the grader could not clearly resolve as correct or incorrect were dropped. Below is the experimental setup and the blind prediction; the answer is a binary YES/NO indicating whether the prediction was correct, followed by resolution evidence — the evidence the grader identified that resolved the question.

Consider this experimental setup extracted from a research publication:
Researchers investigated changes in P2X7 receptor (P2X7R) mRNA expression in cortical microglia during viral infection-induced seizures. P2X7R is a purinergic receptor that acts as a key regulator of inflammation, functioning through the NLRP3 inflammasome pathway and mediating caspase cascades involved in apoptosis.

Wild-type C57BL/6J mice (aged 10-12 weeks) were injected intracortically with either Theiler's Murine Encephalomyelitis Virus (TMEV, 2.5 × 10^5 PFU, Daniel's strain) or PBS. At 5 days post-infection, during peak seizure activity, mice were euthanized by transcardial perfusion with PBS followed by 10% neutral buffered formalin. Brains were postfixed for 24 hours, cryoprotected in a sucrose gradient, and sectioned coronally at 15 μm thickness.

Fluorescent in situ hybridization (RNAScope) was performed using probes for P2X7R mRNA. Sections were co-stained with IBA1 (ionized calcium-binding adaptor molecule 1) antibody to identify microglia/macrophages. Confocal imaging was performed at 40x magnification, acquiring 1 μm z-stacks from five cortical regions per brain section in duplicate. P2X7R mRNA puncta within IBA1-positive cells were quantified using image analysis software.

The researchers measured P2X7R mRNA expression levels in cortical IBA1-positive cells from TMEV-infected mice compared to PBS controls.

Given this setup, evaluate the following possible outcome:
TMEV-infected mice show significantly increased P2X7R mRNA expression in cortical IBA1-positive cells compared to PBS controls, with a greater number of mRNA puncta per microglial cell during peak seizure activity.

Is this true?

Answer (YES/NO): YES